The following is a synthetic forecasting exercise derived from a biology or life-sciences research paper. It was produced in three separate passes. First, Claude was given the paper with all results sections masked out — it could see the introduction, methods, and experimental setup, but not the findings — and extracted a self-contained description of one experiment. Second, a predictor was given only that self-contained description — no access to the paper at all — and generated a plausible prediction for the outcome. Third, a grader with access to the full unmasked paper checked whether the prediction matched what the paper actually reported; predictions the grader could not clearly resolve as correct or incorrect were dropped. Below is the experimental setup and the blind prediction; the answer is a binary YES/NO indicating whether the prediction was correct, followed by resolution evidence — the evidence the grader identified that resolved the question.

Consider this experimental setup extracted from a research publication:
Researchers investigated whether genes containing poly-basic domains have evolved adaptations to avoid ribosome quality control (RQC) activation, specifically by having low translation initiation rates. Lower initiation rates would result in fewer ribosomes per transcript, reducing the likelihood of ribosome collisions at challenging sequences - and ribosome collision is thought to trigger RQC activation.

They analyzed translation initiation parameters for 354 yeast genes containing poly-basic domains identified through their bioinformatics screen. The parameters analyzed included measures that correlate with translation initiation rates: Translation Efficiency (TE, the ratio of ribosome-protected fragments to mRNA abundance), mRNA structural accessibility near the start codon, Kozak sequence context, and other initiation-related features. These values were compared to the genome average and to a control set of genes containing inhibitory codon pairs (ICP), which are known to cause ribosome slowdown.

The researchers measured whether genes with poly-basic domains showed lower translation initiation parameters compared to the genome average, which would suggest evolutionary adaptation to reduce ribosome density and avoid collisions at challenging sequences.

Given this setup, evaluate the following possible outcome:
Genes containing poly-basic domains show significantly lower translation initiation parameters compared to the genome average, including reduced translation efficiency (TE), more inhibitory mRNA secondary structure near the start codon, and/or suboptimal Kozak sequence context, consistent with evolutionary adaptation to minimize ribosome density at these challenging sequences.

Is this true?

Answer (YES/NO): NO